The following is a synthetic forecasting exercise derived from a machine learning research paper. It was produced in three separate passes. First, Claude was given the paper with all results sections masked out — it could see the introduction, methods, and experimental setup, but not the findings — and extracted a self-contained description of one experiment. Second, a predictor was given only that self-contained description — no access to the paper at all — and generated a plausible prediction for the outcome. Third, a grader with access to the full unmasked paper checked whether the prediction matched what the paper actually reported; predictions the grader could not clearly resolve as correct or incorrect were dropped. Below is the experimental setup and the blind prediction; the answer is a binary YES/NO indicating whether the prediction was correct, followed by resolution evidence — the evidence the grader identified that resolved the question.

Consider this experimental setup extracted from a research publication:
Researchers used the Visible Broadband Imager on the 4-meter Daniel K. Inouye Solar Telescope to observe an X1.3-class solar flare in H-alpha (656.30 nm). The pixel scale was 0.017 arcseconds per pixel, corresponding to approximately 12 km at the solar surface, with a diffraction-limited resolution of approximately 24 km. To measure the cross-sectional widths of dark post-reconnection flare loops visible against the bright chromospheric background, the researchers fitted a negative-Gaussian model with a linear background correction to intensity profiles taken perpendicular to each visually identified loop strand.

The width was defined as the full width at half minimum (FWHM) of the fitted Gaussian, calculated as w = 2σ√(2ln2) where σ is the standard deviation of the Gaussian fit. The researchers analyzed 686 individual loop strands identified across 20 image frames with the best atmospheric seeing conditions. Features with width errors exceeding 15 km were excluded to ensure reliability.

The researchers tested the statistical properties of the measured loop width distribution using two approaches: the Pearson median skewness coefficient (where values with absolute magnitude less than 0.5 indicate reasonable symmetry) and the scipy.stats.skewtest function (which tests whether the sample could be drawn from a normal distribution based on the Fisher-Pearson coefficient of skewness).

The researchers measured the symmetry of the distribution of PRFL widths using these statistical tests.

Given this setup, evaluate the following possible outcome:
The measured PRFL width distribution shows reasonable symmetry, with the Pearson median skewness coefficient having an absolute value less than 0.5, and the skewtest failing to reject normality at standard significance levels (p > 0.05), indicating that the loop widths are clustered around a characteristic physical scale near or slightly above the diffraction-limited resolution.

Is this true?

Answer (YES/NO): NO